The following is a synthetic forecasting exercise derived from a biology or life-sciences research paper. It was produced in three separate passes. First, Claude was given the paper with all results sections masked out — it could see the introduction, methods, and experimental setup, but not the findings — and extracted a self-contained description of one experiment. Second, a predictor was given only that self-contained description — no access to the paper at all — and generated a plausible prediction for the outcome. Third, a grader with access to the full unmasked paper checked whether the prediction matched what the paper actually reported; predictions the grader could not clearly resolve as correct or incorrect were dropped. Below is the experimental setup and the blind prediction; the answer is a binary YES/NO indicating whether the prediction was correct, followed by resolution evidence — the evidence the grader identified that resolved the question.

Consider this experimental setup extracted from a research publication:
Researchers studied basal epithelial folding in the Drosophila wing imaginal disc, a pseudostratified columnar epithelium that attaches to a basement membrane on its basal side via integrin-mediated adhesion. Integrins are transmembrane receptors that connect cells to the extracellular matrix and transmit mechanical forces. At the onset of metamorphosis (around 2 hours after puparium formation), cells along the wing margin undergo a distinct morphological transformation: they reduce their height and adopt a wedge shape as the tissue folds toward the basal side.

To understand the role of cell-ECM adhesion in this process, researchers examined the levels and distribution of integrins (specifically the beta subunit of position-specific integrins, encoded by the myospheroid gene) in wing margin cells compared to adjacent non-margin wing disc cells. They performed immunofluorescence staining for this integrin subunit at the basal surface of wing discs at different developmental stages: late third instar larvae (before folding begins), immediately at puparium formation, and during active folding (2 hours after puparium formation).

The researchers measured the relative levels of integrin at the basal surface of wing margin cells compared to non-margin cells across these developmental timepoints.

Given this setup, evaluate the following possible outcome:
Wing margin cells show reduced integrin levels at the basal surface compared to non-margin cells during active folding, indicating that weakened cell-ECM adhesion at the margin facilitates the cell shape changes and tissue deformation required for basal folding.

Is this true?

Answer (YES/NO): YES